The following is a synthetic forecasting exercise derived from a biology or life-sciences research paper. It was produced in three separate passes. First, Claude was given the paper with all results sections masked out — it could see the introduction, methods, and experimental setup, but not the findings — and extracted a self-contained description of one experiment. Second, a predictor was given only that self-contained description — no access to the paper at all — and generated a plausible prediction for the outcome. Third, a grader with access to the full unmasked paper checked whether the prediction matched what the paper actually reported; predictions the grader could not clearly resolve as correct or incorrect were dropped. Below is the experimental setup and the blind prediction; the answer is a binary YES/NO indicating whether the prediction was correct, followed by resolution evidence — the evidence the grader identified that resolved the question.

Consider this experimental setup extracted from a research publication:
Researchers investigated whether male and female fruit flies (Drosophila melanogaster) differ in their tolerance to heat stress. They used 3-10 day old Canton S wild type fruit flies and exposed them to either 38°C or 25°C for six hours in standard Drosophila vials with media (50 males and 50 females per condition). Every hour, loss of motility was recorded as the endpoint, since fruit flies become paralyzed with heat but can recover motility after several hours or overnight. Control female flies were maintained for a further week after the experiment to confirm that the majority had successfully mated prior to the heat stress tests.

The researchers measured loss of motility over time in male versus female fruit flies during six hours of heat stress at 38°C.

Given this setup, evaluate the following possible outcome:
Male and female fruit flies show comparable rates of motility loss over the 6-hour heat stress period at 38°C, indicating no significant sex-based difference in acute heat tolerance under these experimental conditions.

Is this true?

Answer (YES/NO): YES